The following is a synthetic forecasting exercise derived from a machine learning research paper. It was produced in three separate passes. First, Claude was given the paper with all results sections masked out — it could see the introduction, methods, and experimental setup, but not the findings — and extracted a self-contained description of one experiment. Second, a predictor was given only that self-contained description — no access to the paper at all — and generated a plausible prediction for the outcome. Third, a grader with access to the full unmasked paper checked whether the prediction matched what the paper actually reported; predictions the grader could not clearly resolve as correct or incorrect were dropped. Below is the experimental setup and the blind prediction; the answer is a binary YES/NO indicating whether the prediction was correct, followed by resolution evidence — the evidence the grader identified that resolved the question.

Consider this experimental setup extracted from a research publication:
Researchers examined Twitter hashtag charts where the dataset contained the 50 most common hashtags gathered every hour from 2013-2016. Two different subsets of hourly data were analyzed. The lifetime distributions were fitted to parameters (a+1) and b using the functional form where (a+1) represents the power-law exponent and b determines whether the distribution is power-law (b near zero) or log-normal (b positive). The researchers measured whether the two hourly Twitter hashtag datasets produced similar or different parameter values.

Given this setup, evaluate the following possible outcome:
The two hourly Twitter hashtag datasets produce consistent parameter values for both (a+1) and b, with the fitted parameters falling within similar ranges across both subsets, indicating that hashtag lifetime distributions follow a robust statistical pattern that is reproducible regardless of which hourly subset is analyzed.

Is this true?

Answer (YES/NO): NO